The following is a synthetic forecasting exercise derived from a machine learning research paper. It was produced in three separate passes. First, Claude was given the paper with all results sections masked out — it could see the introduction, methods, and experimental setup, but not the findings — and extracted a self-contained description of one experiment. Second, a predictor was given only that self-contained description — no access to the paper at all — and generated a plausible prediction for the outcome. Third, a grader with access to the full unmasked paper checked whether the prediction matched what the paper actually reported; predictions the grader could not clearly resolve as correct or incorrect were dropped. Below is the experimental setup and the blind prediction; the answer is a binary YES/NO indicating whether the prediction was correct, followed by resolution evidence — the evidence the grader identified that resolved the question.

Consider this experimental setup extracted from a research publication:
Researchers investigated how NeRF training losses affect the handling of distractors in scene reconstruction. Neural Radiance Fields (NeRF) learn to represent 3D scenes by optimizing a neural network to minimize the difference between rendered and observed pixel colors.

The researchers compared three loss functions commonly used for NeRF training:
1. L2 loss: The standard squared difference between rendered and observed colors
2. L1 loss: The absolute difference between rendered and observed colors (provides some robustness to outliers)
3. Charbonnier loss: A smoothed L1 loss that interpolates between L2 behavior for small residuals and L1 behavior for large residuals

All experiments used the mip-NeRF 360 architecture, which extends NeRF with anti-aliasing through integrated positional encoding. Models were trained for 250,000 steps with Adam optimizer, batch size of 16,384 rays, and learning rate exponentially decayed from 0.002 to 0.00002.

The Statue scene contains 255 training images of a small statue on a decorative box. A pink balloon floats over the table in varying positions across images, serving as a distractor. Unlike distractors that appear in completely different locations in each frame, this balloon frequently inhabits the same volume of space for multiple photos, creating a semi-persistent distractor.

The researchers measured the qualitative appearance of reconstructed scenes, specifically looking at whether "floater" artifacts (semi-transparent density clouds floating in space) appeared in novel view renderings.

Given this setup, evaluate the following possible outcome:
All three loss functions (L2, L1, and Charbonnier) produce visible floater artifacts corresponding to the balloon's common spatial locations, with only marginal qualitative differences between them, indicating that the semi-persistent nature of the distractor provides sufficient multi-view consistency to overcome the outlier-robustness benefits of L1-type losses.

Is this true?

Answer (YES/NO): NO